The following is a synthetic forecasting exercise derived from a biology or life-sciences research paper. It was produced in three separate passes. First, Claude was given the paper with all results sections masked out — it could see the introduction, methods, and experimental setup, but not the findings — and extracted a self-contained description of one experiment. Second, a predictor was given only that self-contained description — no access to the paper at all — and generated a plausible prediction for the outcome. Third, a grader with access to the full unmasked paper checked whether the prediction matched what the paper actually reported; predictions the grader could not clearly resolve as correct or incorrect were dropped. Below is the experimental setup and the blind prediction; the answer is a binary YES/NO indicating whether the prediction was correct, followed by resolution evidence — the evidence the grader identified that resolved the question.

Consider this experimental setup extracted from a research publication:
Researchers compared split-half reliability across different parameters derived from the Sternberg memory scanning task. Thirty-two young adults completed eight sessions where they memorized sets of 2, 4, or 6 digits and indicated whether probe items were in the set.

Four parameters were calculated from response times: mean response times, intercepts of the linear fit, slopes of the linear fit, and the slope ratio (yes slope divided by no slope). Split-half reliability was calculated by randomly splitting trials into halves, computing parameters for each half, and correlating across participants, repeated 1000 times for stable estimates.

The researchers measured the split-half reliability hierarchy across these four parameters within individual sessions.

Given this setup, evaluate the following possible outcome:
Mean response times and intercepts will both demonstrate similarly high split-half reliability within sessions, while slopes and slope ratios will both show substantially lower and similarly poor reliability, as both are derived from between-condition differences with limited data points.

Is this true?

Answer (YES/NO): NO